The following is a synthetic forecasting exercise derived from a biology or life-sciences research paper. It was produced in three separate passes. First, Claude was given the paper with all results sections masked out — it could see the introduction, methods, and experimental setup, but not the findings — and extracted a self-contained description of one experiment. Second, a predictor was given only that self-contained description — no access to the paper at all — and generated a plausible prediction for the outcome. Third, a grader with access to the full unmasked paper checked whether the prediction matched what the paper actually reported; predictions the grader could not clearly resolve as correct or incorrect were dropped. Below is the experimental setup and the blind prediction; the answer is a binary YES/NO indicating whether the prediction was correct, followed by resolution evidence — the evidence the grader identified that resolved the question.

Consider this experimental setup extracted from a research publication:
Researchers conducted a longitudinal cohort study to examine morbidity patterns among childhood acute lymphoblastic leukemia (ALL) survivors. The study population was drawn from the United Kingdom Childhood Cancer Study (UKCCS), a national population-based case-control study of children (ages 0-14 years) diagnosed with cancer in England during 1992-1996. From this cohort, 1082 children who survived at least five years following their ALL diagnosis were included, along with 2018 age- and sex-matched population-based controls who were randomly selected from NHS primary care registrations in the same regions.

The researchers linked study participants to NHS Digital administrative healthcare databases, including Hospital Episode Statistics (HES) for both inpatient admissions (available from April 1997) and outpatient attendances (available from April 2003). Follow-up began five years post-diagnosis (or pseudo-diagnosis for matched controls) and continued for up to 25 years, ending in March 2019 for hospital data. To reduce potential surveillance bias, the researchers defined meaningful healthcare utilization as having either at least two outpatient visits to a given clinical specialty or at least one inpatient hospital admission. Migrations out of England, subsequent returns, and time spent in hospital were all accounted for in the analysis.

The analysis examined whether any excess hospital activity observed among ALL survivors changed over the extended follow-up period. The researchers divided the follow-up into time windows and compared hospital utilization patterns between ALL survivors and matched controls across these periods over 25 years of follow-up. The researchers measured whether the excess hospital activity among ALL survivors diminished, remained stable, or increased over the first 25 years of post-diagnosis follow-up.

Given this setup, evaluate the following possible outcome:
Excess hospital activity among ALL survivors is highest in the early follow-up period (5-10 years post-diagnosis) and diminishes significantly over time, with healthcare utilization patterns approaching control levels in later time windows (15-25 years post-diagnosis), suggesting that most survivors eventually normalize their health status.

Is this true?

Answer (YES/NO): NO